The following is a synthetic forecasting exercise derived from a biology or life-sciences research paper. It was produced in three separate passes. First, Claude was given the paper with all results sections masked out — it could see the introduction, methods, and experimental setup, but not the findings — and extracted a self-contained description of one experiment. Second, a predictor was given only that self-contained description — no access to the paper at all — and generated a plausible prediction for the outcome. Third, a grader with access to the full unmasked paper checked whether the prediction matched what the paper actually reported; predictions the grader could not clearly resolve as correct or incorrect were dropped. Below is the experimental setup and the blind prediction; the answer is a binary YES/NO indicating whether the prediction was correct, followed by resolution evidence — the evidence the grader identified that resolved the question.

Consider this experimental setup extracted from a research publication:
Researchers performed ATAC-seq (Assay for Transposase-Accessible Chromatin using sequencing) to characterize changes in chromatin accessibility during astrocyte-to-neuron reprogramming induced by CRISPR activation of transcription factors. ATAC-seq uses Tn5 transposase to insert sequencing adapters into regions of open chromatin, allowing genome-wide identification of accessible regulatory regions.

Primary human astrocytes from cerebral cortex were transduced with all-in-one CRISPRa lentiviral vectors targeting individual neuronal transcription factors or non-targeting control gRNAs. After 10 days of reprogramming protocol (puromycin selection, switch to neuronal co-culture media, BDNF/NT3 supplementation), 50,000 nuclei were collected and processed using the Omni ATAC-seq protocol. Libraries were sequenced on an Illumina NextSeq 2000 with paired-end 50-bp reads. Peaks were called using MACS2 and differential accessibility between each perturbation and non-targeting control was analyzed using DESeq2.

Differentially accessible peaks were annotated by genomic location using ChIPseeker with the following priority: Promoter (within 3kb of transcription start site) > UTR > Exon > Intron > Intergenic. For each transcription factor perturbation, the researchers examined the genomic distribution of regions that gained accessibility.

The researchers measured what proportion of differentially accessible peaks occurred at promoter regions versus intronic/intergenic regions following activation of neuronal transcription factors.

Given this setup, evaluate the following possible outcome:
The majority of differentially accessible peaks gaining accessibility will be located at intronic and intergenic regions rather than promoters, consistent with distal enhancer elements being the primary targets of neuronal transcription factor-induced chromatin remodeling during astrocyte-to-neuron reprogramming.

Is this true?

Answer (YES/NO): YES